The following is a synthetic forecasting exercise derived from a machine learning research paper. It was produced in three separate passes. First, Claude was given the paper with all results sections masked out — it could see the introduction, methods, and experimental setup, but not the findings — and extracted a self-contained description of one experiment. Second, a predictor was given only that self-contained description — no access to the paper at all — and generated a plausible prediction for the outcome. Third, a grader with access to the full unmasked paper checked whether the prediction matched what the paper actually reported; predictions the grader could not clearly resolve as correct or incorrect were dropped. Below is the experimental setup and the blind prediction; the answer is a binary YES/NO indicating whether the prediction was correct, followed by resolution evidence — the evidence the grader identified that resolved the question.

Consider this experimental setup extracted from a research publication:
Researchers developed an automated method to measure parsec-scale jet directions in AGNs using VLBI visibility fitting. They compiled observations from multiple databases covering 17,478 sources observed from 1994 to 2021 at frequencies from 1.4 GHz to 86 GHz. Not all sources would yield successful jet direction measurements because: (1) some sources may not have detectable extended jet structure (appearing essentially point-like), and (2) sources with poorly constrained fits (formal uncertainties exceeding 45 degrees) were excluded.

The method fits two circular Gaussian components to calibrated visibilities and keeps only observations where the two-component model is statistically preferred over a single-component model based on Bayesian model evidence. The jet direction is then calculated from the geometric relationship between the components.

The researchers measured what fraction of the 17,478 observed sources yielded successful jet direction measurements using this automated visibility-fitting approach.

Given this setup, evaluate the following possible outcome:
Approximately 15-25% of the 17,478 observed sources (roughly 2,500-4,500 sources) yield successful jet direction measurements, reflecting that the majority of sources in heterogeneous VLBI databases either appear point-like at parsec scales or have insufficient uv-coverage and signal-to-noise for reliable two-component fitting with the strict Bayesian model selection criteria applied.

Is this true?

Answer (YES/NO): NO